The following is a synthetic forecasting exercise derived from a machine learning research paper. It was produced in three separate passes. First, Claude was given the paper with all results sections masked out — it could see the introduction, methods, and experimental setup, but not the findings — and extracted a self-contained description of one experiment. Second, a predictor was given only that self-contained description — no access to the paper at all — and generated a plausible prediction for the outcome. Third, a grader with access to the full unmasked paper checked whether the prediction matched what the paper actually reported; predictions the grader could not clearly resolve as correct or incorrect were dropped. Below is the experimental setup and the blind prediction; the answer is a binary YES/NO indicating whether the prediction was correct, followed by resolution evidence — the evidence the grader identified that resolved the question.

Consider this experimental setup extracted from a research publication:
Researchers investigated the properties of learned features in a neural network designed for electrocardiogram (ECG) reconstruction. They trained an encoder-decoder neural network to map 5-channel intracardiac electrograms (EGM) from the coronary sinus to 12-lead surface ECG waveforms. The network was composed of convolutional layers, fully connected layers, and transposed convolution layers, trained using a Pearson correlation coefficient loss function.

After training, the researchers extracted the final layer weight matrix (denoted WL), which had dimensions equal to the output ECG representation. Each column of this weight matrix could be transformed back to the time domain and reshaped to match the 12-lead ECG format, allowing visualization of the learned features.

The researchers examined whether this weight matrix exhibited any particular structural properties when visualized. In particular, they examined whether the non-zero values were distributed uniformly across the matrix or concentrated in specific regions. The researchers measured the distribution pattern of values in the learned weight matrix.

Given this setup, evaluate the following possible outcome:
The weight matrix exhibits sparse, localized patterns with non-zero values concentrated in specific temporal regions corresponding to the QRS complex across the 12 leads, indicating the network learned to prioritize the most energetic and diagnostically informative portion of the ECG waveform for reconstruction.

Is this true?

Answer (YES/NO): NO